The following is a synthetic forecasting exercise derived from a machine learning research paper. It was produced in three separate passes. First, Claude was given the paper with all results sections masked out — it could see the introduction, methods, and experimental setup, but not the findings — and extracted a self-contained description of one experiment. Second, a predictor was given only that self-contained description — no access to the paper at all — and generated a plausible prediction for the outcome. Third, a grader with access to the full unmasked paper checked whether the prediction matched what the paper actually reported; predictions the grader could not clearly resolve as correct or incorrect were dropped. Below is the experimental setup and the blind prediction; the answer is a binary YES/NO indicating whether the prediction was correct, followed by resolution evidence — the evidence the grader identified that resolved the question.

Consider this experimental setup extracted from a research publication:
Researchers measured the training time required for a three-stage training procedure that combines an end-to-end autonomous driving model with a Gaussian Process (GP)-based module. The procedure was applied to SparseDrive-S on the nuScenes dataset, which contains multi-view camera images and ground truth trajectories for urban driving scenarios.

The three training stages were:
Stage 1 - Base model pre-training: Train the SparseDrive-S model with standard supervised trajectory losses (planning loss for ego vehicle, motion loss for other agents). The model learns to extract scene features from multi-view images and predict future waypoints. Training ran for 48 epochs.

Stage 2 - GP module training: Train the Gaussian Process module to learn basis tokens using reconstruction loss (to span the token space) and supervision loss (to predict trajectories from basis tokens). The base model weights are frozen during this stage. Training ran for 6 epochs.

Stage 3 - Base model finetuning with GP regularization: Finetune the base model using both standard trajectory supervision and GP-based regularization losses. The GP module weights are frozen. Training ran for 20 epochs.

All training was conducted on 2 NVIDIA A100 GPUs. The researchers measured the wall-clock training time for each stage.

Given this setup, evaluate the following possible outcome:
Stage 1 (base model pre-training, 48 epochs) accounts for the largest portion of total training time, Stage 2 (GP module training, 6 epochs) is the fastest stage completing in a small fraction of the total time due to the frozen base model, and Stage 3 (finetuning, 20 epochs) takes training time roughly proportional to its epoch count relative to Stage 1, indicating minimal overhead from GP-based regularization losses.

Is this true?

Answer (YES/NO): YES